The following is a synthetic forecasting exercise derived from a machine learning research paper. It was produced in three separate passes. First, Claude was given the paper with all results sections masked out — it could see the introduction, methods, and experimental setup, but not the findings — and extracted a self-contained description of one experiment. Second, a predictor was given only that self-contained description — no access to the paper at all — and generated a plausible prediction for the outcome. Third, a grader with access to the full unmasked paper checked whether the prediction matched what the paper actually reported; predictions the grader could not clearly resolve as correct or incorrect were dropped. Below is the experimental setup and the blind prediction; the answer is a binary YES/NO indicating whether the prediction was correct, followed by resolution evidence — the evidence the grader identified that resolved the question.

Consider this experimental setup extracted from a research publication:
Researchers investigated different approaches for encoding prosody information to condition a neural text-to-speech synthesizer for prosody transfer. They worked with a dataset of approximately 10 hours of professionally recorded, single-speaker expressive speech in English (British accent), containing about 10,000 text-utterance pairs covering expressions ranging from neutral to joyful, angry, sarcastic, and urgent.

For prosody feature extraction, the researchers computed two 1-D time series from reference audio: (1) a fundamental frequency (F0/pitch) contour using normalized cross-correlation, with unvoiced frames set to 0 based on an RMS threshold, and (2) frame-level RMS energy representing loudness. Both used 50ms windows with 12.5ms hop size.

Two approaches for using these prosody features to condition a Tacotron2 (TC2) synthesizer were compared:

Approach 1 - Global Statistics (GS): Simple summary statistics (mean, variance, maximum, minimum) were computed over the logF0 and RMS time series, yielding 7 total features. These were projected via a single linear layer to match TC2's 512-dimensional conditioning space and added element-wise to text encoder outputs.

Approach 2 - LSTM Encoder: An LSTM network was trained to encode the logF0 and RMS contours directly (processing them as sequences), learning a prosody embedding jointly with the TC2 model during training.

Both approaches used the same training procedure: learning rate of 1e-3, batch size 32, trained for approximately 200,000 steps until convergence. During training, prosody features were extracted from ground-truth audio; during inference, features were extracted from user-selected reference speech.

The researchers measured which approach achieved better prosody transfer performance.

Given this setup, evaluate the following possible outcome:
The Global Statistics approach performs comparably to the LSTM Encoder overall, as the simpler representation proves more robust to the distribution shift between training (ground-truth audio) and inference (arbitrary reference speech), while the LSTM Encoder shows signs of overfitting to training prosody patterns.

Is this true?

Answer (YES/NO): NO